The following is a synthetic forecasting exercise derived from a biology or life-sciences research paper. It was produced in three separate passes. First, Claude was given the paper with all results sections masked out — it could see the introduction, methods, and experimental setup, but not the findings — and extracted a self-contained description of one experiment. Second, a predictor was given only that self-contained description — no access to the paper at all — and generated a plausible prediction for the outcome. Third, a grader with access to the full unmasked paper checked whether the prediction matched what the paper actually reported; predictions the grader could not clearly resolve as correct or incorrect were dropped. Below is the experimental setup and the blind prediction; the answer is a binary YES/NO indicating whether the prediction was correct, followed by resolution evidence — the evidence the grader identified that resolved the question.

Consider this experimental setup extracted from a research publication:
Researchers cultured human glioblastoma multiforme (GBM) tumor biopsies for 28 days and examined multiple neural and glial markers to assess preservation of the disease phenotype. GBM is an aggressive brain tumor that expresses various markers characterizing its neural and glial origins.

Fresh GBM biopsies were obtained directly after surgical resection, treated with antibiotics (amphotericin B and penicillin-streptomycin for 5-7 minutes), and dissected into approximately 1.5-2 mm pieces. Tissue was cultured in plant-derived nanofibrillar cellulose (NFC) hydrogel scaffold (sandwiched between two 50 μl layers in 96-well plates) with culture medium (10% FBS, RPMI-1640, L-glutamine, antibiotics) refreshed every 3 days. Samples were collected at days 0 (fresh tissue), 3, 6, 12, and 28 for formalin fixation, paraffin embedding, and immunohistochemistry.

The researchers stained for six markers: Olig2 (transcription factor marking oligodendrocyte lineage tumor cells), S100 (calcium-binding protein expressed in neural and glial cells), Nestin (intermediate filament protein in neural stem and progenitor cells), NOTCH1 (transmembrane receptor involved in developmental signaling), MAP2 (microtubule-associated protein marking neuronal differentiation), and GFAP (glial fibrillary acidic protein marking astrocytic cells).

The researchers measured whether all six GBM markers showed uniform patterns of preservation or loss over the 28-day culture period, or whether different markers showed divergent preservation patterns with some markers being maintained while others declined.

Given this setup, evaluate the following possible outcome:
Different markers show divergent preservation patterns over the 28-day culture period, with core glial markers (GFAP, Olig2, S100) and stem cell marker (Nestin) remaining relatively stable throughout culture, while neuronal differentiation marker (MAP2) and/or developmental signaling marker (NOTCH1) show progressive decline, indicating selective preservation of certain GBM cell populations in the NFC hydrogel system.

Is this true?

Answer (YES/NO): NO